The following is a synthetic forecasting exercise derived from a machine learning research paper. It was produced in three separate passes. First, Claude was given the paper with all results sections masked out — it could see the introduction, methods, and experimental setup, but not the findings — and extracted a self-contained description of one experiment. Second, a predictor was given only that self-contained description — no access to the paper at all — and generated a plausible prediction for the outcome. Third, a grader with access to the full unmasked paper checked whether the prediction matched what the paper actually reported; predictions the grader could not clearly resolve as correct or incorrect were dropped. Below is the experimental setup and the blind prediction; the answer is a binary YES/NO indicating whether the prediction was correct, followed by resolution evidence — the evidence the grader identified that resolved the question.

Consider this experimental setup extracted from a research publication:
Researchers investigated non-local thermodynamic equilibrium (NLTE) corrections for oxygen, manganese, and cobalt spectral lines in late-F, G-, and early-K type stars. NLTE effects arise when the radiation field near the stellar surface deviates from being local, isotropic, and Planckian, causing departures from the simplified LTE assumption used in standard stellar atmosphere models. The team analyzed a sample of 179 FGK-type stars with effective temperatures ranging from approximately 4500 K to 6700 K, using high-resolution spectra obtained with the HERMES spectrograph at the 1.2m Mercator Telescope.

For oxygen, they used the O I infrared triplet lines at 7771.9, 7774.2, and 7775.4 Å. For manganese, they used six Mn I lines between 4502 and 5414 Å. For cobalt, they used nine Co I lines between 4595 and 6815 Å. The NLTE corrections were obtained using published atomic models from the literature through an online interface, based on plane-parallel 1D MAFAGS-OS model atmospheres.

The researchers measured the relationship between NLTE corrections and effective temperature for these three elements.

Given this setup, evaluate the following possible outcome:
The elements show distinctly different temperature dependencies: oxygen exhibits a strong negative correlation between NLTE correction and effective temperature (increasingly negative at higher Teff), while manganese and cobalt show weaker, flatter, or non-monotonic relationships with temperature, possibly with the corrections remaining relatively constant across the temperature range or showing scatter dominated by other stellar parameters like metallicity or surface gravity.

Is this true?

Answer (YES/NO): NO